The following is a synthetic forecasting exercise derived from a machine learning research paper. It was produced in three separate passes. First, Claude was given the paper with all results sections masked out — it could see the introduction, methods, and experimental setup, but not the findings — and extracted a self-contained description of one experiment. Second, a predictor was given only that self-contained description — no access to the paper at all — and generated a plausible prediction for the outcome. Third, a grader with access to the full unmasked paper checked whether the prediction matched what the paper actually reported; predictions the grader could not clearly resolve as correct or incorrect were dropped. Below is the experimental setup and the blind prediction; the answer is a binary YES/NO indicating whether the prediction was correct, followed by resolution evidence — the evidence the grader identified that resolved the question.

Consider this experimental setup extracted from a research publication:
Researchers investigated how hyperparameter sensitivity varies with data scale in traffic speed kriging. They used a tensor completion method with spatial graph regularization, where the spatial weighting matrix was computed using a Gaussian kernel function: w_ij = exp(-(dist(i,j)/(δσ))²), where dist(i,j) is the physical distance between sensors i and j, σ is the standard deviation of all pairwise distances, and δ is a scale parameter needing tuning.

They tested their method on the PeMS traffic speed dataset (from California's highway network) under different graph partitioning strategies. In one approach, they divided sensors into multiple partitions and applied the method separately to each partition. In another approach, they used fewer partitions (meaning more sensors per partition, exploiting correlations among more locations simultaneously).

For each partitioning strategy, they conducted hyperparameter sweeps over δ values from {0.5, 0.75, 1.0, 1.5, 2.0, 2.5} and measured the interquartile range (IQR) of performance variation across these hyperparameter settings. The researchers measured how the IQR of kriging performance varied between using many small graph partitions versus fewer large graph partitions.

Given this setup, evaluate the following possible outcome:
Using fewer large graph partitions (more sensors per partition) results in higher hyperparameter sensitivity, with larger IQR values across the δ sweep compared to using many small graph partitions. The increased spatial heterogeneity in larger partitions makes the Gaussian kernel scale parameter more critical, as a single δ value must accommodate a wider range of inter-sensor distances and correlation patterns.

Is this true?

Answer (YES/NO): NO